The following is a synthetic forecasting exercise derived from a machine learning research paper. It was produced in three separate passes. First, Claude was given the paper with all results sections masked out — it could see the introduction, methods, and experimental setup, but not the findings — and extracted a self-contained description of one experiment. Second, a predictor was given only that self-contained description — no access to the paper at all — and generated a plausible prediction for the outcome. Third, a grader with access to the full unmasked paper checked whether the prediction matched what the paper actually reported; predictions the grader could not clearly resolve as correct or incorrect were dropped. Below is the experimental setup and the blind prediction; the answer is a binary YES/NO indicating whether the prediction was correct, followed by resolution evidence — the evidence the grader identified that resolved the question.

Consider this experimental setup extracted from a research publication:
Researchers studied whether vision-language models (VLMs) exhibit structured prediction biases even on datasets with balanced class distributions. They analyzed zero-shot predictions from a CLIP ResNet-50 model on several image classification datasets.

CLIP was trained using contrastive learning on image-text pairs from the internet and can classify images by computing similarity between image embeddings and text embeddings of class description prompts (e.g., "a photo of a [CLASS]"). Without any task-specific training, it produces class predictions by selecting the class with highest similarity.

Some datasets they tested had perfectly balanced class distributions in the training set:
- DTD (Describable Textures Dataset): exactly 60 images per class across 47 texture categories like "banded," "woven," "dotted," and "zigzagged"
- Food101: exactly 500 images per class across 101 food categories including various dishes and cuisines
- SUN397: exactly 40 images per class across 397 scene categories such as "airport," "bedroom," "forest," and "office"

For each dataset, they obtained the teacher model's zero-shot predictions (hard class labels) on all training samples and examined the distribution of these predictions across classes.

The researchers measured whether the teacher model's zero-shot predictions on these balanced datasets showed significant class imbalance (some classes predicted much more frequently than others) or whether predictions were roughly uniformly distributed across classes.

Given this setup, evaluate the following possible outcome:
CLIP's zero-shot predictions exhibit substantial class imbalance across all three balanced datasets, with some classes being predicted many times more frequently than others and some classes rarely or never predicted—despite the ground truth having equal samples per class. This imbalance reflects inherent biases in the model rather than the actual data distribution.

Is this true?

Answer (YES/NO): YES